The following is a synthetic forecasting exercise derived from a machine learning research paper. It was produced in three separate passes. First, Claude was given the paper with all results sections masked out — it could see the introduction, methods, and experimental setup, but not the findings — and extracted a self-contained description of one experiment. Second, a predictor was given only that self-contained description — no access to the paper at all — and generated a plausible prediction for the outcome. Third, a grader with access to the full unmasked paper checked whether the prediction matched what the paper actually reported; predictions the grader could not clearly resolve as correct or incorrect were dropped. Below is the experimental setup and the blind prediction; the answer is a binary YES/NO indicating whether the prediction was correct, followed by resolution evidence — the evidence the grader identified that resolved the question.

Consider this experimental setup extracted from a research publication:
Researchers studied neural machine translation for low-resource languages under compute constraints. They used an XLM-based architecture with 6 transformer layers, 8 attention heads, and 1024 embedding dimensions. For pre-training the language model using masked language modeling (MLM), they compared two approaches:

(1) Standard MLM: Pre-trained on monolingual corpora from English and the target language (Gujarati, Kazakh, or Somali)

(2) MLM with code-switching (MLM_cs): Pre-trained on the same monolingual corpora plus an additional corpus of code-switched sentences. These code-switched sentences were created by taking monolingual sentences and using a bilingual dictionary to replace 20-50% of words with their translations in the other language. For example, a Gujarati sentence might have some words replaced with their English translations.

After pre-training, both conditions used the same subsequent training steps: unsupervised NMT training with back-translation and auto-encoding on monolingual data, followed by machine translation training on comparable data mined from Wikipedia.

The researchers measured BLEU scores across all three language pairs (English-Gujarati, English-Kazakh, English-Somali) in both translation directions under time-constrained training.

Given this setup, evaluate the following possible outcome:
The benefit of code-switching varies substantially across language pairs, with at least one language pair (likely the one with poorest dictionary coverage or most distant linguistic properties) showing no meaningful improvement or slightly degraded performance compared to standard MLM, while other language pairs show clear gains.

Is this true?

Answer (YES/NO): NO